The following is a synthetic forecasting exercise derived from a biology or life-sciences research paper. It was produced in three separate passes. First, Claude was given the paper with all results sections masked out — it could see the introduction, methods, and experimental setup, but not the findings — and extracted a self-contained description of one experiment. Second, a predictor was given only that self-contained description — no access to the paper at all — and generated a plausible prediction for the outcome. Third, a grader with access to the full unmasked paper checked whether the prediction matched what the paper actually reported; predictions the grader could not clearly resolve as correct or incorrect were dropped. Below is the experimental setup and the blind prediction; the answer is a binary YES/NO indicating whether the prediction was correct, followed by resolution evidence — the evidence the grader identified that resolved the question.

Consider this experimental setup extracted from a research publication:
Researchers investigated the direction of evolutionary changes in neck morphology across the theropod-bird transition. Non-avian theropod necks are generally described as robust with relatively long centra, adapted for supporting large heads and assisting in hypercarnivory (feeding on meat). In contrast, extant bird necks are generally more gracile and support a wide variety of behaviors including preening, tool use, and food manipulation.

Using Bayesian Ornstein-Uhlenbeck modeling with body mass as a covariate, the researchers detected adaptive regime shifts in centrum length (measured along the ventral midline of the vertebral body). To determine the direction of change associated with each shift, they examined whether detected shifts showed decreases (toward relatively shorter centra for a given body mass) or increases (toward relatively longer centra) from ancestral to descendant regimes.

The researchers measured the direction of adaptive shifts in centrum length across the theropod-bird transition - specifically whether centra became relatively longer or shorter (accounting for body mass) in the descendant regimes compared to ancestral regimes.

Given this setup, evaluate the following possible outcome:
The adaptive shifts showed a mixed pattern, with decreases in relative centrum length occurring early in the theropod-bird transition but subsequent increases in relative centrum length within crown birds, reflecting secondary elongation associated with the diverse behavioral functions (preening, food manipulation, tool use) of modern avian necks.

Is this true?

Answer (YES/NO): NO